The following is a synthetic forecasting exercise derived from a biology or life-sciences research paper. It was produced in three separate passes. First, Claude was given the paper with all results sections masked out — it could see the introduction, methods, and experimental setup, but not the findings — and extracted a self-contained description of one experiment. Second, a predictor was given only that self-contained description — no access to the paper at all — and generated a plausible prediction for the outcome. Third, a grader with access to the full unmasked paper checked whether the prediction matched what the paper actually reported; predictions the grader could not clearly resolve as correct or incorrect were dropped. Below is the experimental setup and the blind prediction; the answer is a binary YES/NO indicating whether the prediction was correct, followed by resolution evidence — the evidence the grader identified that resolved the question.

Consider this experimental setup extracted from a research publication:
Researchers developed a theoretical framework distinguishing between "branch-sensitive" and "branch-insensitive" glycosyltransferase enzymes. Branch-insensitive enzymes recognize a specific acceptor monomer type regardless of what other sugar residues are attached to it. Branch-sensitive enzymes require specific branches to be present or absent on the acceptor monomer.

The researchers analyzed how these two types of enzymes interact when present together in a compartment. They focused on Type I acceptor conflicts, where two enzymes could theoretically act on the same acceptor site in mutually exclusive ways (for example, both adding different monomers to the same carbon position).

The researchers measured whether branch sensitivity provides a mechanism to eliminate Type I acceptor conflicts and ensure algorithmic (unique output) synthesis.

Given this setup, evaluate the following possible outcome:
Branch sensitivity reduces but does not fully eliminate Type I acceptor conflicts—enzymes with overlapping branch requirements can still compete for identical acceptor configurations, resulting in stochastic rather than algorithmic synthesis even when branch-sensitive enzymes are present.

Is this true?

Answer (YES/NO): NO